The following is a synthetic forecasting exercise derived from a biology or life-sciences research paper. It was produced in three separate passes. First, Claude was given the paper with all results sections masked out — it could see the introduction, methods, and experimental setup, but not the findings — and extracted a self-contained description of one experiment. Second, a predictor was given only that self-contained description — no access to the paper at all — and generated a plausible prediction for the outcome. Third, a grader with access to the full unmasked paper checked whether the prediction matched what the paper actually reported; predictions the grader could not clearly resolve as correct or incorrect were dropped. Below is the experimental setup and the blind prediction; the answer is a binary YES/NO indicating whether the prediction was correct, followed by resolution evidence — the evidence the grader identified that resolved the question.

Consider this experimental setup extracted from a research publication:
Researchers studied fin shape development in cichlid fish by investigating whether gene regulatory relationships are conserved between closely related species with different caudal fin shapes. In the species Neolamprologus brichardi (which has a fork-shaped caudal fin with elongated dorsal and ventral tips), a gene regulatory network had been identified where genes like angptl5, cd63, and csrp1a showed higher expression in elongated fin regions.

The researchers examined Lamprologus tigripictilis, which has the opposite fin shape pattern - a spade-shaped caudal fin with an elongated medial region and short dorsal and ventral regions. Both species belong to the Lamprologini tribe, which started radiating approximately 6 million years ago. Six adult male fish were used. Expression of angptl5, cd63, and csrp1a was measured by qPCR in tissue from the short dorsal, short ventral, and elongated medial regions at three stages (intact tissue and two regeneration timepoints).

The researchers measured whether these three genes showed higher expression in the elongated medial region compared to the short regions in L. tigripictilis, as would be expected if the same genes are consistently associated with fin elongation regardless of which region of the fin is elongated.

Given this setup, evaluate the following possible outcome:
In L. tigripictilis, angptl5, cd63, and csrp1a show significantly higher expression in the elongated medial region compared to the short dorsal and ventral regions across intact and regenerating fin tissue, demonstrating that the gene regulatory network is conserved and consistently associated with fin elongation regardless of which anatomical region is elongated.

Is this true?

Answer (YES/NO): NO